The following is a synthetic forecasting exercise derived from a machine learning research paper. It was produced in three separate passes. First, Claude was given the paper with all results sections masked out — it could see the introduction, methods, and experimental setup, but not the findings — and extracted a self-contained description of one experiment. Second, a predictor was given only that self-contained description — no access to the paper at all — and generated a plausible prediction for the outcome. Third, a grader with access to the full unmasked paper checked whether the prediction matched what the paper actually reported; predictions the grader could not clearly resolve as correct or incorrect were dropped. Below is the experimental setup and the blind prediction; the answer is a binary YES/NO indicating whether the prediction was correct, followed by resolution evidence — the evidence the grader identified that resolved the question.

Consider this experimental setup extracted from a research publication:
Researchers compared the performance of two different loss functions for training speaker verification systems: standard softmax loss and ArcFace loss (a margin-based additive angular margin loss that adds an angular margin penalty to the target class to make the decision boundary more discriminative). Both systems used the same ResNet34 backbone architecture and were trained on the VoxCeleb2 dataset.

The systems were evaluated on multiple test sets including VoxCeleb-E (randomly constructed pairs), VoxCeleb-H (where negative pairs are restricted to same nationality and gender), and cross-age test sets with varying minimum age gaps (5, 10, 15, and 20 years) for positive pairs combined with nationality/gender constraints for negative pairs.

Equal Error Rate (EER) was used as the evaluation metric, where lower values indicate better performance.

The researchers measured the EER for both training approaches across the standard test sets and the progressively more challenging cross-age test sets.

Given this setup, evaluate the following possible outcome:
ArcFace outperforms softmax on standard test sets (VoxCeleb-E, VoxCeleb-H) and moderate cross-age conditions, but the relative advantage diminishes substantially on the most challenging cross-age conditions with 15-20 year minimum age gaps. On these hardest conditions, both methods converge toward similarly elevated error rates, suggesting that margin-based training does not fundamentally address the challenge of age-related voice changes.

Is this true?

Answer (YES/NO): NO